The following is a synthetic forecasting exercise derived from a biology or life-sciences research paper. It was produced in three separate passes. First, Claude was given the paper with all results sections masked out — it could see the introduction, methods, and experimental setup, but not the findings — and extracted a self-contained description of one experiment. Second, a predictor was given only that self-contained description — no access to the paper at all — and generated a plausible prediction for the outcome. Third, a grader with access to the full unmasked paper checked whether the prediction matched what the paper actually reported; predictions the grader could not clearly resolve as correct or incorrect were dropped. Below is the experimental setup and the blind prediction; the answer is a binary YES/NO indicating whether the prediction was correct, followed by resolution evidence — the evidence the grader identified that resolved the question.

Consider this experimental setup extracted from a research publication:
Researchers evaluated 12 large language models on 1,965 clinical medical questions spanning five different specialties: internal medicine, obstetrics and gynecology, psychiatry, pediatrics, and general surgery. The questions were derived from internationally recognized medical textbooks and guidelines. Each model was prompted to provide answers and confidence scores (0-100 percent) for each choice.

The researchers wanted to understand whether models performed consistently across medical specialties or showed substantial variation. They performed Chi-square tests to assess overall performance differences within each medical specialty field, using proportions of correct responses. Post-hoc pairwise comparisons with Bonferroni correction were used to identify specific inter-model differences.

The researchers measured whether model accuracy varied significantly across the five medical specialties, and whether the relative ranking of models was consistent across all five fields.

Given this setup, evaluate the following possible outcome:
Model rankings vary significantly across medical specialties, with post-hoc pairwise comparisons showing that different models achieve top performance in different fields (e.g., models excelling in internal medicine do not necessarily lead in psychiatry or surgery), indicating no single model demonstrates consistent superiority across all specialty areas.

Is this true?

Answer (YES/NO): NO